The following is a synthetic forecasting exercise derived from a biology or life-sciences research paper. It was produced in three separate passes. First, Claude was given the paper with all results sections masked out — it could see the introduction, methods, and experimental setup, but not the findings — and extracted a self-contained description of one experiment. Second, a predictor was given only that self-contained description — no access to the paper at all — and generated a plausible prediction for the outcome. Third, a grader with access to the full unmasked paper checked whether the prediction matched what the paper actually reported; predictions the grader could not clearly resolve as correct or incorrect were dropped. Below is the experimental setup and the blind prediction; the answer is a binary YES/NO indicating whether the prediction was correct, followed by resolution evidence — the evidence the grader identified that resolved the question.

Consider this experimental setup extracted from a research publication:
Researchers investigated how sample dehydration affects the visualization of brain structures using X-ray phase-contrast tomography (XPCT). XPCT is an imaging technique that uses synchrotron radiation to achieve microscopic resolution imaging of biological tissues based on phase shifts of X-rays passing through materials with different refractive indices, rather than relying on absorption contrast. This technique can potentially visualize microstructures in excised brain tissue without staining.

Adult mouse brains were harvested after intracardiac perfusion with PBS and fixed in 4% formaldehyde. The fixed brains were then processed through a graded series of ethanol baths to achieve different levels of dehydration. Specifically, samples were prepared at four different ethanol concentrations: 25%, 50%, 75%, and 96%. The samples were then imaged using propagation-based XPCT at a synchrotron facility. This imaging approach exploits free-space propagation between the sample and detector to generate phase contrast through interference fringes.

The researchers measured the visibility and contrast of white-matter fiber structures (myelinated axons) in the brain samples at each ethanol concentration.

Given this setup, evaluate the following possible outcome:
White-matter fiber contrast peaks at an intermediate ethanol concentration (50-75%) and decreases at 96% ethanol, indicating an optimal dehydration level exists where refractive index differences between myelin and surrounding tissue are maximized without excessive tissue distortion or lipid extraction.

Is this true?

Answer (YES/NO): NO